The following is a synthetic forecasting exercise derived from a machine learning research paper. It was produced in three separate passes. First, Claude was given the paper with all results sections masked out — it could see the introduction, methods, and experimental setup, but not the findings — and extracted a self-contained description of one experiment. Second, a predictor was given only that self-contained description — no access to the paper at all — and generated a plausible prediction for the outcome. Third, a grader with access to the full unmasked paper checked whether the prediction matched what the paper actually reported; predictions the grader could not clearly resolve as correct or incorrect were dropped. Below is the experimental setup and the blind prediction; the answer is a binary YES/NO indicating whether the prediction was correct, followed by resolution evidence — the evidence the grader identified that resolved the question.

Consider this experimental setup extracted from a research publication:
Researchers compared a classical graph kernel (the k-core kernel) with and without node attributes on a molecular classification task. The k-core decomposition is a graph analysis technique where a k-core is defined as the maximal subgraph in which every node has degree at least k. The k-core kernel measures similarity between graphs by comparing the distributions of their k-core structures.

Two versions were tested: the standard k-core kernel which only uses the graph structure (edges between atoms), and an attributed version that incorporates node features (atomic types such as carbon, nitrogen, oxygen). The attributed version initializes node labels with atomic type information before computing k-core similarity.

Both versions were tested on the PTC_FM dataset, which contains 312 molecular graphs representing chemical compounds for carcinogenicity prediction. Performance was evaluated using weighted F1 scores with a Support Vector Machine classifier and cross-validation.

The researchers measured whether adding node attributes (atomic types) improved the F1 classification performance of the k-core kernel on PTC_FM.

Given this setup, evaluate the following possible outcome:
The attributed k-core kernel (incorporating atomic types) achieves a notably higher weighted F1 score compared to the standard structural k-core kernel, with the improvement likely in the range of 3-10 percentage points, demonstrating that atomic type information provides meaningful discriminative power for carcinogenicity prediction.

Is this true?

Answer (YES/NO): NO